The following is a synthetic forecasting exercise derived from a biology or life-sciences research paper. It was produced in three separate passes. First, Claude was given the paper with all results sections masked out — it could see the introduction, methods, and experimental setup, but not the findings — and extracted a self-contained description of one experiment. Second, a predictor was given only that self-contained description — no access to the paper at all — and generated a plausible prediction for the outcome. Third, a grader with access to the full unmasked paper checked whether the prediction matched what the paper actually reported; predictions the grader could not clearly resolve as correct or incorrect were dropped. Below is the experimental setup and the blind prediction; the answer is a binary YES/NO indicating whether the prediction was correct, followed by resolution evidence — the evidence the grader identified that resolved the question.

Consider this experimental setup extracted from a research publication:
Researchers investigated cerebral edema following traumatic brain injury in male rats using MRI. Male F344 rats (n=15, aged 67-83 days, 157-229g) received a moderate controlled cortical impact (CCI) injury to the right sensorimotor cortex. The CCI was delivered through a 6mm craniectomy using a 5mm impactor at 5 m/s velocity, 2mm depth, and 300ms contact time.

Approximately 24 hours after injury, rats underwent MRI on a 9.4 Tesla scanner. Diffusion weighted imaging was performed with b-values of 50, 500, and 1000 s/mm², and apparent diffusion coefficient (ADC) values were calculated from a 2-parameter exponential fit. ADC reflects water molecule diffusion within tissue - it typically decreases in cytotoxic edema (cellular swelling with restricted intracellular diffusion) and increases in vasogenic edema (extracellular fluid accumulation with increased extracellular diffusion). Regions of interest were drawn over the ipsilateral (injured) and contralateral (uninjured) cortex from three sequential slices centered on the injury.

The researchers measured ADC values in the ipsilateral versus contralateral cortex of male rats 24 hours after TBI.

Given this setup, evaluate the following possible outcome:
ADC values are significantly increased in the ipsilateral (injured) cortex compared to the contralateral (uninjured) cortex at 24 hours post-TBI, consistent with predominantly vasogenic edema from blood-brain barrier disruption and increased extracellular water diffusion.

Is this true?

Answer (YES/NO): NO